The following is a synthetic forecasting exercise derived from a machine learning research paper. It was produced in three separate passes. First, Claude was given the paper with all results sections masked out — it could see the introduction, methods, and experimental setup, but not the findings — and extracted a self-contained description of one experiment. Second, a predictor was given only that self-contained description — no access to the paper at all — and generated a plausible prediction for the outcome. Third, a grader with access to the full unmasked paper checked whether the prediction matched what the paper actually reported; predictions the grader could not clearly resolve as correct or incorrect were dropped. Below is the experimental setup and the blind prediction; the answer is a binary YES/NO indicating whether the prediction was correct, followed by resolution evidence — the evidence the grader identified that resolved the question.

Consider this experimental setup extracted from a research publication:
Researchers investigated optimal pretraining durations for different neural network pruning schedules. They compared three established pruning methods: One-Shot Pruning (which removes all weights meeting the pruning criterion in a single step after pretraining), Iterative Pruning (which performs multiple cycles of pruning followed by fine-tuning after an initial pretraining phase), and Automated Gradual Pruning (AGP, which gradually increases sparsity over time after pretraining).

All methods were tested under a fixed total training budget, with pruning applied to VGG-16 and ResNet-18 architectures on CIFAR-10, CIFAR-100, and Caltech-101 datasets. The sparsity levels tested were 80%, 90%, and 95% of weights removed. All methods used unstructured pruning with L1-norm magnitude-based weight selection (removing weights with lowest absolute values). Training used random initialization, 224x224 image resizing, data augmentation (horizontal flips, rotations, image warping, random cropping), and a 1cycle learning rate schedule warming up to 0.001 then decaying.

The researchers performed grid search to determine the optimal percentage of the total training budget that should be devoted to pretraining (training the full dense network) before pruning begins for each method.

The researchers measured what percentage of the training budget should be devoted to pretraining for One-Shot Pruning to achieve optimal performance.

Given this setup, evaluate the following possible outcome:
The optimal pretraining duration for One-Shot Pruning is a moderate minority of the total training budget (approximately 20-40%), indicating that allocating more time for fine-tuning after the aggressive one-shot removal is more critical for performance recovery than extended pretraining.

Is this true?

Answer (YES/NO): YES